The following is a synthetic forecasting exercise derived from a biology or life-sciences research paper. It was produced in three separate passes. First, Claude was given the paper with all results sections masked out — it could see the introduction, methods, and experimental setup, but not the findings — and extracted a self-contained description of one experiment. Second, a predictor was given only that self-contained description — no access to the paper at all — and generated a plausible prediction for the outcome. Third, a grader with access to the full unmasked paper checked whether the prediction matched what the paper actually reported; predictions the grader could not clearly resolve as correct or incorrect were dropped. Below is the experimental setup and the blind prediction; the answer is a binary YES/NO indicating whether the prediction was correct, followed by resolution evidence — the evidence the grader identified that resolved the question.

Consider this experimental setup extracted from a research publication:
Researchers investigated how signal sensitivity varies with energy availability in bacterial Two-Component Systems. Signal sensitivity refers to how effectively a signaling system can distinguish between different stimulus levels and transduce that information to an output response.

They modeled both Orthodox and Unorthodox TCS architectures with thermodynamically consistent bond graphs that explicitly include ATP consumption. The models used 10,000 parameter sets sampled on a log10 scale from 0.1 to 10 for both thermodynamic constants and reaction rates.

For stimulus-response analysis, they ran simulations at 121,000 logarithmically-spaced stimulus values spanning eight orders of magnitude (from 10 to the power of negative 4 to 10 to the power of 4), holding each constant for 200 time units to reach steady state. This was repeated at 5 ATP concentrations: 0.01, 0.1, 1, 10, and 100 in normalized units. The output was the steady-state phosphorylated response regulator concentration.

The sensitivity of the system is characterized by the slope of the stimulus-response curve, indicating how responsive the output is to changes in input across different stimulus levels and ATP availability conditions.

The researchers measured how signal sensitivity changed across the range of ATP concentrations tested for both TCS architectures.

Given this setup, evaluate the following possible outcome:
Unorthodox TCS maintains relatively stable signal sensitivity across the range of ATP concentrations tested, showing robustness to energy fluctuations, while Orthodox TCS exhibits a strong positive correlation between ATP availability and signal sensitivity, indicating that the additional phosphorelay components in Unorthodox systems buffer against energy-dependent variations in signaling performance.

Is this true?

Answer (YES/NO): NO